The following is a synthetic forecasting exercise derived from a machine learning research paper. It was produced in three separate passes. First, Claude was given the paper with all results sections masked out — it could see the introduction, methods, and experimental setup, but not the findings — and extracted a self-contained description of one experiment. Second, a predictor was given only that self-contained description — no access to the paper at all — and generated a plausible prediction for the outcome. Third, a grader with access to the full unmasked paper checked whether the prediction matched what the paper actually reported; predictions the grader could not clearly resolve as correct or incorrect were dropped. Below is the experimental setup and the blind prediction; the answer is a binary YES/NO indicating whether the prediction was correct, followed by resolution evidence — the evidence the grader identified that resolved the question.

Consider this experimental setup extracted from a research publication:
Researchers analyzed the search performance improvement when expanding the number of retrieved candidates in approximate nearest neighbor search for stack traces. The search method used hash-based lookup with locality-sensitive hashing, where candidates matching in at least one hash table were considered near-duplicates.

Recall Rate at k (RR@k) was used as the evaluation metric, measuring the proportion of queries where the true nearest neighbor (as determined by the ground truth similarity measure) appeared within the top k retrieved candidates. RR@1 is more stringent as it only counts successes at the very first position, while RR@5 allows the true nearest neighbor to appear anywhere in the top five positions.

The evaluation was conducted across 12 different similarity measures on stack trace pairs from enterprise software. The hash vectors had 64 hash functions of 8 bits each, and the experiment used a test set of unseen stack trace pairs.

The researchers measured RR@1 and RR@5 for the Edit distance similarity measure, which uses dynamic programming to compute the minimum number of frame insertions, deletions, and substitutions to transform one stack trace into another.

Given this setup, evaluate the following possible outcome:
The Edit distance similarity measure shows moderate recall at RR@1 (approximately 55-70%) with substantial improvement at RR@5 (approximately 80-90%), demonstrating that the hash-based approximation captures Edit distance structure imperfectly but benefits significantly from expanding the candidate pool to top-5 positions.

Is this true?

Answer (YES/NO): NO